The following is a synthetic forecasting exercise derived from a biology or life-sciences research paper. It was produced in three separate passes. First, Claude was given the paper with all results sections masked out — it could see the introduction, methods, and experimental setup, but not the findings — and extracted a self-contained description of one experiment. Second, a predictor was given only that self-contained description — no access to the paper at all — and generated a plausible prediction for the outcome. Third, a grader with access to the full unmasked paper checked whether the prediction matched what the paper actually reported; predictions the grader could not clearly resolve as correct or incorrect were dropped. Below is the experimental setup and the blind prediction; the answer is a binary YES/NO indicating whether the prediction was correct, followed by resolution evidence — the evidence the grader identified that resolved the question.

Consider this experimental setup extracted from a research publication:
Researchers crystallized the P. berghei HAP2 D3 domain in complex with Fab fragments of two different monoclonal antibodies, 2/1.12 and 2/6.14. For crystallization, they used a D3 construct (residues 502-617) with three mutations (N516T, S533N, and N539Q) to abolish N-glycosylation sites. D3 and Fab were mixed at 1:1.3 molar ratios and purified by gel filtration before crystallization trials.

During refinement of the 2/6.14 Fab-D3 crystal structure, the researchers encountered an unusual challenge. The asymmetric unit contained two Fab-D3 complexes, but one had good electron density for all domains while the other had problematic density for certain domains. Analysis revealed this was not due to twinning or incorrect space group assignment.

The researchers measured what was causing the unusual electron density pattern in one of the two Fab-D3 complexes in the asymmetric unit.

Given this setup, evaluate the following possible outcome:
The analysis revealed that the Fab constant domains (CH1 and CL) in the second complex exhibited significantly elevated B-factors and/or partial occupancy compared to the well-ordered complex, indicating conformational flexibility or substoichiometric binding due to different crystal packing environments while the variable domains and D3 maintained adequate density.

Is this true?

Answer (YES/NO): NO